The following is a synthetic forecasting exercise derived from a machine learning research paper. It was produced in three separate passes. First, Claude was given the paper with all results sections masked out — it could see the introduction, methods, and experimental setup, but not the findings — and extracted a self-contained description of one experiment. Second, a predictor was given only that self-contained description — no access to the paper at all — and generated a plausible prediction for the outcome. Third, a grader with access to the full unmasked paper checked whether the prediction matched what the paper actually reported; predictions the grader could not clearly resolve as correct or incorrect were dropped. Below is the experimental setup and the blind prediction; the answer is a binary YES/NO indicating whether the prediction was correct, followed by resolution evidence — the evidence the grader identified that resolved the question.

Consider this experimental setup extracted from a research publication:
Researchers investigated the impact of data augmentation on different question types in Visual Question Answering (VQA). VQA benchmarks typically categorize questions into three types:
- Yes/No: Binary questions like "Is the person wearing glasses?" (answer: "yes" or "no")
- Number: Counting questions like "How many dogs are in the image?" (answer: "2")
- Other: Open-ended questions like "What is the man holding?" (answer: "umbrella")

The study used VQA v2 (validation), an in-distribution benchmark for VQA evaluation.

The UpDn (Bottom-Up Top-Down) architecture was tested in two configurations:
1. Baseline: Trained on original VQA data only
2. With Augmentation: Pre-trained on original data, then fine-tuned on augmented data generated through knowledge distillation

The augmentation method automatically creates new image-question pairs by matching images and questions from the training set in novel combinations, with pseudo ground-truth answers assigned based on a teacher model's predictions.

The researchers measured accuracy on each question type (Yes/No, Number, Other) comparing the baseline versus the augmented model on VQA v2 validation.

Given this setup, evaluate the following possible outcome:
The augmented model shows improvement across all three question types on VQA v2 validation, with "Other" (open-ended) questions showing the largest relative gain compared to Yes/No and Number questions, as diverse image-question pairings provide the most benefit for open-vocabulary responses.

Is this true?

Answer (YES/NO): NO